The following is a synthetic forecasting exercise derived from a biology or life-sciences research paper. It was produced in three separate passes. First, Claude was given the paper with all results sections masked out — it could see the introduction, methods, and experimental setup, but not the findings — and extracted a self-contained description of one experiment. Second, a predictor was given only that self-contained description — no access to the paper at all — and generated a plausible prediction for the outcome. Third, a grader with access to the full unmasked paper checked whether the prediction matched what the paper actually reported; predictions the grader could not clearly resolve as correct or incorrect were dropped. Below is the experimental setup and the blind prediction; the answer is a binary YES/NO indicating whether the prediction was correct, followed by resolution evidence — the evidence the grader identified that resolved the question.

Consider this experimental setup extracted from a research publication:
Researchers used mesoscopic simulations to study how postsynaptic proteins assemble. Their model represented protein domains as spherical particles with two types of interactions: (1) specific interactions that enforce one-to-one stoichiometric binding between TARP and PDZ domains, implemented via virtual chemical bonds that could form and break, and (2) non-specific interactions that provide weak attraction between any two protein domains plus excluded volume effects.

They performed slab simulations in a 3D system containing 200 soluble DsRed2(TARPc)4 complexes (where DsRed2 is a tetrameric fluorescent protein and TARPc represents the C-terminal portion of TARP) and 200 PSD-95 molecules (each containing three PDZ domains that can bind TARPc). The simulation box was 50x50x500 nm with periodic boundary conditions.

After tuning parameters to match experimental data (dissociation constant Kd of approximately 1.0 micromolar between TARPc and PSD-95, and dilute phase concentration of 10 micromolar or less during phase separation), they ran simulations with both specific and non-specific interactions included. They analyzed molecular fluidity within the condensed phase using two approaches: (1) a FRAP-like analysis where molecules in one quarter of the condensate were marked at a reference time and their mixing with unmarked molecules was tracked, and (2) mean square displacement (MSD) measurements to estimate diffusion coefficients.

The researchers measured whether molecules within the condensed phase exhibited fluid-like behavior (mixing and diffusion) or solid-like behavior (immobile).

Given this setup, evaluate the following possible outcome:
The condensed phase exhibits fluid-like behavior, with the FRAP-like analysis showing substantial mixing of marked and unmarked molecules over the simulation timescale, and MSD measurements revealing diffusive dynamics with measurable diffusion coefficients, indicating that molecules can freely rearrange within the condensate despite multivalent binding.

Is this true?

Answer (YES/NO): YES